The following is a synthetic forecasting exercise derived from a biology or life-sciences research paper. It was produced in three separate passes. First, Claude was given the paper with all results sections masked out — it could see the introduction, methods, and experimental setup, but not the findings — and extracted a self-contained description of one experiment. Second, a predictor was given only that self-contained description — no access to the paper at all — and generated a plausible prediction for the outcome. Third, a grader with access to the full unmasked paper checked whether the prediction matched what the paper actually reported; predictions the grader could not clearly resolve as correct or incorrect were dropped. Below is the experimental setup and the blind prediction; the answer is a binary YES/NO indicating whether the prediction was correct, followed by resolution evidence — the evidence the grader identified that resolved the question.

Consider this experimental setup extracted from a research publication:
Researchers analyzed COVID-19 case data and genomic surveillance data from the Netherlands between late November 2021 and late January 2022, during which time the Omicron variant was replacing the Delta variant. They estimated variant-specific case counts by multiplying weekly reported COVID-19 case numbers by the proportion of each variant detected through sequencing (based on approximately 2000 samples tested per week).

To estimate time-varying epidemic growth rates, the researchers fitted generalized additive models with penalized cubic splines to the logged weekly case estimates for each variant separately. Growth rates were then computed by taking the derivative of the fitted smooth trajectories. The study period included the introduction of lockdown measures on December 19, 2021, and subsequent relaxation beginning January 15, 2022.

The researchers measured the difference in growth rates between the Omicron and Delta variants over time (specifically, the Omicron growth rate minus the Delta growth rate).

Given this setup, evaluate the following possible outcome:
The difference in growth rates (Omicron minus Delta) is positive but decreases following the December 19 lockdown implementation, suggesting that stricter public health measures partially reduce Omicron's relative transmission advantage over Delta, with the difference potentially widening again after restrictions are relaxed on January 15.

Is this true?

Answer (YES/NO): NO